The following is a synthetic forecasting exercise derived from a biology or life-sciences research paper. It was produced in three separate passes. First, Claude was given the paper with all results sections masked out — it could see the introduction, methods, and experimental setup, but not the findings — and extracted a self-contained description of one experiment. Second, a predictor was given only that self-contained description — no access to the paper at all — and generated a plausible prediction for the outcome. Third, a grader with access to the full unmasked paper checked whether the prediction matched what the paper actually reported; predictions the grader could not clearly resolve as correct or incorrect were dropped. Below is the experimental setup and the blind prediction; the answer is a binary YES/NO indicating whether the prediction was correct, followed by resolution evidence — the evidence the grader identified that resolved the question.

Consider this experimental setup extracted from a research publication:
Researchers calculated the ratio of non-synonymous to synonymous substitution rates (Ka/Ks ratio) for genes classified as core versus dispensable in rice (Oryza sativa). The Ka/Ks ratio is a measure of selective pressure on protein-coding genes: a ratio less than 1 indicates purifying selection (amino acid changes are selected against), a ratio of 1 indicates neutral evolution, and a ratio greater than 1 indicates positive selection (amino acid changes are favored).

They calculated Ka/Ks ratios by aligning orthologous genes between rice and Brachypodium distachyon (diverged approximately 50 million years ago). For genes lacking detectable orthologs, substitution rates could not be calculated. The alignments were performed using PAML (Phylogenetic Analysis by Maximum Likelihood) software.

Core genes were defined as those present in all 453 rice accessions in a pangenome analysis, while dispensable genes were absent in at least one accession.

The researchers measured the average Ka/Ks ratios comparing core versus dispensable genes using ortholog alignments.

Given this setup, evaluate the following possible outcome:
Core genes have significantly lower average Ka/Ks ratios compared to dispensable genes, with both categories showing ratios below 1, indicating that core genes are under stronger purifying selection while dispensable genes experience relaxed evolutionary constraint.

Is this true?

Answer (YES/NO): NO